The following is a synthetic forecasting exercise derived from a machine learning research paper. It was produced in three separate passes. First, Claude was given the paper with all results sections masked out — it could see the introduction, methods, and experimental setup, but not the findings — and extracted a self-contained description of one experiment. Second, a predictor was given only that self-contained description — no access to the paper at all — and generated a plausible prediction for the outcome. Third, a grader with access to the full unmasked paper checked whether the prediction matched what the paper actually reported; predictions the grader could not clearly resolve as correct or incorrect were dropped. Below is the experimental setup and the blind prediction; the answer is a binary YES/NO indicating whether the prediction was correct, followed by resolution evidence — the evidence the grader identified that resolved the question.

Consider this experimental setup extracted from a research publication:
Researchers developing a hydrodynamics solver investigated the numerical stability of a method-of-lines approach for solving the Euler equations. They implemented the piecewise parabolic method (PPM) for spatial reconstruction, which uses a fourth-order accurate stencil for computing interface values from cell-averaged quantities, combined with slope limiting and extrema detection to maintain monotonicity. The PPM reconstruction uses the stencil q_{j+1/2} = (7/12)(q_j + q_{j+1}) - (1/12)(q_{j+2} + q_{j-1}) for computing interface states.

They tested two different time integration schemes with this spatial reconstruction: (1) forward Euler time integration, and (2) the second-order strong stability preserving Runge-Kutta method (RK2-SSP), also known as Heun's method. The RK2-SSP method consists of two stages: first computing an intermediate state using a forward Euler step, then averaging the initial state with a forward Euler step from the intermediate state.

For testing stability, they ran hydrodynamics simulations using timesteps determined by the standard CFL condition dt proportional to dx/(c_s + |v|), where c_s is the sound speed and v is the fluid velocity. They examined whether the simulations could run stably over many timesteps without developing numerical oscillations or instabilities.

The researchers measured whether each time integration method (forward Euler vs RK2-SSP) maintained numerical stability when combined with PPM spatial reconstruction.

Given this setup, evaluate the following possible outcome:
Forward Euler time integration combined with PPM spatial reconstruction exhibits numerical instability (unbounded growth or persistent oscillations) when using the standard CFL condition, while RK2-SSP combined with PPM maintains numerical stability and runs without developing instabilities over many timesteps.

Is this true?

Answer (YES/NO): YES